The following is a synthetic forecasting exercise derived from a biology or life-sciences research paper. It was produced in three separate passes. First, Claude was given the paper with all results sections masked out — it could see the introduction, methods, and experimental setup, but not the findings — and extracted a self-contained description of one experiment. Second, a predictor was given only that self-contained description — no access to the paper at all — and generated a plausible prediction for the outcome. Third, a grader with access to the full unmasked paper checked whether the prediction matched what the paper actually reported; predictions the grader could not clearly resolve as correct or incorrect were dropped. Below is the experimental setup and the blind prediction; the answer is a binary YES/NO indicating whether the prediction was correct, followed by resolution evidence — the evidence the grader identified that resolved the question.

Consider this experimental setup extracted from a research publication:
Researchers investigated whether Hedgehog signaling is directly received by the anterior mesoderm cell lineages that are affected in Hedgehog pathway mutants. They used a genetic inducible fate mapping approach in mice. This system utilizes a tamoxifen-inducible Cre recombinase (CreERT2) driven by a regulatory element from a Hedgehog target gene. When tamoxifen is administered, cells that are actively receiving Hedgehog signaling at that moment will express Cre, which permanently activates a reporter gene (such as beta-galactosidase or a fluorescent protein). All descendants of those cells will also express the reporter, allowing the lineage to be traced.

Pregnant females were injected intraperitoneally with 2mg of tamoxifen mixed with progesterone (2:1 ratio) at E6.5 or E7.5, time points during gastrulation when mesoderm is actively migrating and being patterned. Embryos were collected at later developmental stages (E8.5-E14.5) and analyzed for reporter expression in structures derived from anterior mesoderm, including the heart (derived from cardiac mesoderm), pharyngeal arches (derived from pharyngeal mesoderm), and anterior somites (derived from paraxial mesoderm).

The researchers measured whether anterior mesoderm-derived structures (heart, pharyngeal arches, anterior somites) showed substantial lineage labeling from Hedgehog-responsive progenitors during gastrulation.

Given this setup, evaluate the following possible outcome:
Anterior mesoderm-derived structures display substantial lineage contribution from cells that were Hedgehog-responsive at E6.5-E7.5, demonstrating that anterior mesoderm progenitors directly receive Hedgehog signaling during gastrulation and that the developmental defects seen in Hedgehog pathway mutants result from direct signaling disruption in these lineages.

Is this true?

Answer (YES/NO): NO